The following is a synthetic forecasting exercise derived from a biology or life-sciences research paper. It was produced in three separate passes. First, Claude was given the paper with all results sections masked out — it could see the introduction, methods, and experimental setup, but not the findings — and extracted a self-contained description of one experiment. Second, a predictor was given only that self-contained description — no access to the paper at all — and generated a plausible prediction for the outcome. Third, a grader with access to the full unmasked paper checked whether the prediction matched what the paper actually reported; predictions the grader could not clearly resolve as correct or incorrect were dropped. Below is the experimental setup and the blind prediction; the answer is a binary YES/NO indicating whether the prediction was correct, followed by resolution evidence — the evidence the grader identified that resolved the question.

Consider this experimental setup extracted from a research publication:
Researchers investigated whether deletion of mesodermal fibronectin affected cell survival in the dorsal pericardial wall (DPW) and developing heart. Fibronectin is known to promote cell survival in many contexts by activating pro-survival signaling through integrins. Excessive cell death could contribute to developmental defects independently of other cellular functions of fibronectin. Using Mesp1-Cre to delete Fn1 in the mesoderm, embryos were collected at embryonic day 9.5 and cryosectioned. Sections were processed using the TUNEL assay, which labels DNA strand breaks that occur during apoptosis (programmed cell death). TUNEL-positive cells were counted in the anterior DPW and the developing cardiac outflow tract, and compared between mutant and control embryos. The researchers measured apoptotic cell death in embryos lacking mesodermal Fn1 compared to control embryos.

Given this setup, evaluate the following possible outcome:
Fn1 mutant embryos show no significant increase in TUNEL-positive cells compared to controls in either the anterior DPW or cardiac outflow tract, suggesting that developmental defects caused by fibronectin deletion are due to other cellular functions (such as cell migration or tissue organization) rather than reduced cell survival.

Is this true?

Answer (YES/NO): YES